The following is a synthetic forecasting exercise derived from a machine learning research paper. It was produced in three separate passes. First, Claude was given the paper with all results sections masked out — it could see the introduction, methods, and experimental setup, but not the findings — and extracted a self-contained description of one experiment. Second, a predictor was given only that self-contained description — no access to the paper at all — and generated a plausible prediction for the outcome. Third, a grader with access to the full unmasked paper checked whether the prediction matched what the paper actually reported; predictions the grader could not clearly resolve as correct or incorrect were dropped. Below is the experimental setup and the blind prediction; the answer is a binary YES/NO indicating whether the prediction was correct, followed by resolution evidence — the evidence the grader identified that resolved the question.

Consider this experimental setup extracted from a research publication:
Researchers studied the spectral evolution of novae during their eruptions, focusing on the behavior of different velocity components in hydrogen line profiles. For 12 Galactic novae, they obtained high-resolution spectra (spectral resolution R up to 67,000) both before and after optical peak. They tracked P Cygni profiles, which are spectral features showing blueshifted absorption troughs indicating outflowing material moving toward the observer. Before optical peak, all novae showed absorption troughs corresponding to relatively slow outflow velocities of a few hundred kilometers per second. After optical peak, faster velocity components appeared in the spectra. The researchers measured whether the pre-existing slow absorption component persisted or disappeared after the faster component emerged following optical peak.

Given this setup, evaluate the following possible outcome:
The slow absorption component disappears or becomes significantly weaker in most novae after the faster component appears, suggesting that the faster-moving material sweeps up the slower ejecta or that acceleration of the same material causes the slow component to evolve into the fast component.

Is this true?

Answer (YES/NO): NO